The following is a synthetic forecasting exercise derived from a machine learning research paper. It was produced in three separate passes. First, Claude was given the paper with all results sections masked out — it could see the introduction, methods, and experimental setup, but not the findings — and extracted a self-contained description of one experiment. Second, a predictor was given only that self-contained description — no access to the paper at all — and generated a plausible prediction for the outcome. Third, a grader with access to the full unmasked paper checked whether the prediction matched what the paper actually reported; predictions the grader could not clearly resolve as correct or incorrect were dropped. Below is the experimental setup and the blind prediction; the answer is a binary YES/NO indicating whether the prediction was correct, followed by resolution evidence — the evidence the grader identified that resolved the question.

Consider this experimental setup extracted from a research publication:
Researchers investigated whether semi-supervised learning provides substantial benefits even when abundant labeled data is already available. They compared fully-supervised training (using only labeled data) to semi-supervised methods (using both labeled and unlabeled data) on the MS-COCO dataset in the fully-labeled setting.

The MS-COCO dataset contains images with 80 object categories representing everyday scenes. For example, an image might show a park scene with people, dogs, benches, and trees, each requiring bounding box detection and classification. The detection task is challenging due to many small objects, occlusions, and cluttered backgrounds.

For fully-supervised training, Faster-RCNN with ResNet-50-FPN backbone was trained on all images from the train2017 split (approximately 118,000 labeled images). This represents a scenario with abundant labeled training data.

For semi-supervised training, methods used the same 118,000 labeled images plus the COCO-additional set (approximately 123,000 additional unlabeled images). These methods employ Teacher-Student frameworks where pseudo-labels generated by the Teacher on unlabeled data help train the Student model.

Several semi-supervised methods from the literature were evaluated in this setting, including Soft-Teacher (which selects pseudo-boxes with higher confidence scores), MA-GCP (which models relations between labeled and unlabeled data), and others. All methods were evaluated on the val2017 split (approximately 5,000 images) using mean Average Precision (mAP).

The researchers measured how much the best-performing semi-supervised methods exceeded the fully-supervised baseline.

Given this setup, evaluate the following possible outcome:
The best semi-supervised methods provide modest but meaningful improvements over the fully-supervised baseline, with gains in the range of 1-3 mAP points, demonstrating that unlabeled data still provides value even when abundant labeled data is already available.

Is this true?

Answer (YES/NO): NO